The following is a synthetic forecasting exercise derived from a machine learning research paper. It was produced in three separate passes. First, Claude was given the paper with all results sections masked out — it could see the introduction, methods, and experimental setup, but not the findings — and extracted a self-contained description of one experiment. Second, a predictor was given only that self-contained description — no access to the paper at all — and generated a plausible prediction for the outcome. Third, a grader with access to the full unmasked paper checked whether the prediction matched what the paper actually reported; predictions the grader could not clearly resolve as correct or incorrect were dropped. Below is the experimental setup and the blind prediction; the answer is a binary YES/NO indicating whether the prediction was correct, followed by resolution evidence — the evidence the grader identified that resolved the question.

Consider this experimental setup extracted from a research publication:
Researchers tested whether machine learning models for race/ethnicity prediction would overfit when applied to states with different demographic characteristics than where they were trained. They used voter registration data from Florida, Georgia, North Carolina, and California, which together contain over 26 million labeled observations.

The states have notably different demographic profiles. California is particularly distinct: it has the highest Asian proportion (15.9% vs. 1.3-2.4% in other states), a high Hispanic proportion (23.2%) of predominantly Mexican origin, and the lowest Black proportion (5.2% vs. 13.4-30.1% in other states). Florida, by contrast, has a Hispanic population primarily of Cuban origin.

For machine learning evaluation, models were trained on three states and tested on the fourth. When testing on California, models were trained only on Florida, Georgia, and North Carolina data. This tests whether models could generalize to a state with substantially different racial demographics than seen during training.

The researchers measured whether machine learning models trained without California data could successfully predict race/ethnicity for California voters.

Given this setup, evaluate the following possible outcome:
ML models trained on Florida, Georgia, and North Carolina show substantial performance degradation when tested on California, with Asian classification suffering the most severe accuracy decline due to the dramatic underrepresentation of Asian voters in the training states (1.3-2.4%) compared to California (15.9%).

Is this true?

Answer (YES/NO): NO